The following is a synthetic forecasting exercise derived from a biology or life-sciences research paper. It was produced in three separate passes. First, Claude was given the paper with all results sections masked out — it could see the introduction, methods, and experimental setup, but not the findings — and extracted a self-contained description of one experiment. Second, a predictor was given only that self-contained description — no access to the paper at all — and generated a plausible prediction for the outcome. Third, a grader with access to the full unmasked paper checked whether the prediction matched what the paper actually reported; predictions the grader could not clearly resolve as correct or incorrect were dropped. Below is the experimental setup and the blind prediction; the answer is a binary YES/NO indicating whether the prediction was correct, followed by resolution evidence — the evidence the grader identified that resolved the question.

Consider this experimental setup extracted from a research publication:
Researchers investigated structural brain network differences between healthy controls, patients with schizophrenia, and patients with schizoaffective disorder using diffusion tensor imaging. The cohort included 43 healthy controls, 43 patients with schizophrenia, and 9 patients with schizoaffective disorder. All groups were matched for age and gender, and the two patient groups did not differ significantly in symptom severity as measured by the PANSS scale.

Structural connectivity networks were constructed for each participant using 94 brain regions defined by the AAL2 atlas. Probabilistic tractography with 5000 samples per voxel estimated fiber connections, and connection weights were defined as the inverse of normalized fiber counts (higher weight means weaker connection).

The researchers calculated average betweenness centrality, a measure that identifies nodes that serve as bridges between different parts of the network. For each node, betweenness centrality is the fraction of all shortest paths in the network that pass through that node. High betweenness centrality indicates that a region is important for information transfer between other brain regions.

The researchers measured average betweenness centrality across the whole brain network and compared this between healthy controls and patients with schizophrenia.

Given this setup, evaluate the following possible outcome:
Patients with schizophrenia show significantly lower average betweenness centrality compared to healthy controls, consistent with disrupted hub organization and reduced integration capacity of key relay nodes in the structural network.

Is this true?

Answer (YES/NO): YES